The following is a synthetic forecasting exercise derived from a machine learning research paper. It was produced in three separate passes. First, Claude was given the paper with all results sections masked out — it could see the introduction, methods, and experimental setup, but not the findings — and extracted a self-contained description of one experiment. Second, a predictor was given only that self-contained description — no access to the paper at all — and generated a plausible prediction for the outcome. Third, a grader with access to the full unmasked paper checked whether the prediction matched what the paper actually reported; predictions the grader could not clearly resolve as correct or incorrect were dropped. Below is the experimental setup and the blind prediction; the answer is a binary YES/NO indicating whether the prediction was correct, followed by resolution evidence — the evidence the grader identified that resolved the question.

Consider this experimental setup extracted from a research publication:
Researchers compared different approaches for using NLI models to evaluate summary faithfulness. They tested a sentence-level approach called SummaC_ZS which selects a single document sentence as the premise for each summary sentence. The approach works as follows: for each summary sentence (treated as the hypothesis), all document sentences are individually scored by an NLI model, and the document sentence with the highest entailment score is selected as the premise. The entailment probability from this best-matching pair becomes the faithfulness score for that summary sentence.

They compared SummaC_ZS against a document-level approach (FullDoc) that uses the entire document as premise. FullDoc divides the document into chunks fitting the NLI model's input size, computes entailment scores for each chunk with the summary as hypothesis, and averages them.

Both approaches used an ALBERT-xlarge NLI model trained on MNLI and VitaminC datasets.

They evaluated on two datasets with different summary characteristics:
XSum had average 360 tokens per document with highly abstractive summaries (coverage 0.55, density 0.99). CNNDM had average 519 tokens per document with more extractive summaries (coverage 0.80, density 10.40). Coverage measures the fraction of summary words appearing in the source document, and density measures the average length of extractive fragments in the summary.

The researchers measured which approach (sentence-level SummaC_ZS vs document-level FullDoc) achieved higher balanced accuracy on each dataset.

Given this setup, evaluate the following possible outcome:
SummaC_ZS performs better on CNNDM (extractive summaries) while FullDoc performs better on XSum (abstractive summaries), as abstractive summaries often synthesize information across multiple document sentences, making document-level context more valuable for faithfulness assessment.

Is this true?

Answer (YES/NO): YES